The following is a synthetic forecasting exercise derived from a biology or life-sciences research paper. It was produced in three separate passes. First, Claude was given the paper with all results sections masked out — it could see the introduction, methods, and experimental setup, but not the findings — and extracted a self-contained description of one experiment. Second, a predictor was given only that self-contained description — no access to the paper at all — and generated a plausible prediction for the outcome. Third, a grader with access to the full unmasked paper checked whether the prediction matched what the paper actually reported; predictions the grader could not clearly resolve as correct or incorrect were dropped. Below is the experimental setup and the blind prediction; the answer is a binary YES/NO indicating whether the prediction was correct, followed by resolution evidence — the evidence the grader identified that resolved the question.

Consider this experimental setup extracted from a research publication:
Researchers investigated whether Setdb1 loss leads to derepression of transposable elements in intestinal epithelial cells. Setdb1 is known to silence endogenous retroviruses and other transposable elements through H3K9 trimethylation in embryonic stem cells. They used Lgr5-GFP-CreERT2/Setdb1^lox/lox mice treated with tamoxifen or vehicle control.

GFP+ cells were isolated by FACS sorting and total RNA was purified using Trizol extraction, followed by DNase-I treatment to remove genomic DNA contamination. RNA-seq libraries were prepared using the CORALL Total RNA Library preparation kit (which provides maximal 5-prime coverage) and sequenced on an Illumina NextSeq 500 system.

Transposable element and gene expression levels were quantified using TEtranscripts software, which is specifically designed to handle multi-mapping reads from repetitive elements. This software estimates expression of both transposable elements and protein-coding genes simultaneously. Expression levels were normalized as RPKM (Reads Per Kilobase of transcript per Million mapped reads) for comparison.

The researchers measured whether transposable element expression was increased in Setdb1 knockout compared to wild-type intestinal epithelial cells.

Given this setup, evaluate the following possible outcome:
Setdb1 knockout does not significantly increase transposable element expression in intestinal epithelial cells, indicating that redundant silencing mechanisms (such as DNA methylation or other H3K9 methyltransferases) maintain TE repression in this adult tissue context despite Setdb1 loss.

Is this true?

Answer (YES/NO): YES